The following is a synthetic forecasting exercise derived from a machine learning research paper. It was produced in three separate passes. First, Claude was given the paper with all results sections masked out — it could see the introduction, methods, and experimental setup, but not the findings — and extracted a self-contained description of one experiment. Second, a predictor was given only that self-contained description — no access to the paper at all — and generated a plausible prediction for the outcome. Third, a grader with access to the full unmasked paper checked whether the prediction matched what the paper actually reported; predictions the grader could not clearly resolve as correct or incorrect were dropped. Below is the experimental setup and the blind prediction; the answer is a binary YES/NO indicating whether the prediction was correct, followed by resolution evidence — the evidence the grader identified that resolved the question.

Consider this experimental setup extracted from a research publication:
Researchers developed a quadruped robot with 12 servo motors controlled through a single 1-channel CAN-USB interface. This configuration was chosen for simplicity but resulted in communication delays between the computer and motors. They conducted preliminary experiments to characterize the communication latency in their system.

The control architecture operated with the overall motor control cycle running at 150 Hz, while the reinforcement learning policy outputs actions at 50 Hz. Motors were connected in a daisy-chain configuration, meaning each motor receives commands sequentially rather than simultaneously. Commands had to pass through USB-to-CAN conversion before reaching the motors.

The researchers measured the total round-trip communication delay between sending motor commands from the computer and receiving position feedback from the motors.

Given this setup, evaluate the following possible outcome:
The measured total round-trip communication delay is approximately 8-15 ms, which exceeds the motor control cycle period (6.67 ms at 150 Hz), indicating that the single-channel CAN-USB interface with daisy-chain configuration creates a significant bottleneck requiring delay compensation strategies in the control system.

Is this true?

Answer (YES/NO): NO